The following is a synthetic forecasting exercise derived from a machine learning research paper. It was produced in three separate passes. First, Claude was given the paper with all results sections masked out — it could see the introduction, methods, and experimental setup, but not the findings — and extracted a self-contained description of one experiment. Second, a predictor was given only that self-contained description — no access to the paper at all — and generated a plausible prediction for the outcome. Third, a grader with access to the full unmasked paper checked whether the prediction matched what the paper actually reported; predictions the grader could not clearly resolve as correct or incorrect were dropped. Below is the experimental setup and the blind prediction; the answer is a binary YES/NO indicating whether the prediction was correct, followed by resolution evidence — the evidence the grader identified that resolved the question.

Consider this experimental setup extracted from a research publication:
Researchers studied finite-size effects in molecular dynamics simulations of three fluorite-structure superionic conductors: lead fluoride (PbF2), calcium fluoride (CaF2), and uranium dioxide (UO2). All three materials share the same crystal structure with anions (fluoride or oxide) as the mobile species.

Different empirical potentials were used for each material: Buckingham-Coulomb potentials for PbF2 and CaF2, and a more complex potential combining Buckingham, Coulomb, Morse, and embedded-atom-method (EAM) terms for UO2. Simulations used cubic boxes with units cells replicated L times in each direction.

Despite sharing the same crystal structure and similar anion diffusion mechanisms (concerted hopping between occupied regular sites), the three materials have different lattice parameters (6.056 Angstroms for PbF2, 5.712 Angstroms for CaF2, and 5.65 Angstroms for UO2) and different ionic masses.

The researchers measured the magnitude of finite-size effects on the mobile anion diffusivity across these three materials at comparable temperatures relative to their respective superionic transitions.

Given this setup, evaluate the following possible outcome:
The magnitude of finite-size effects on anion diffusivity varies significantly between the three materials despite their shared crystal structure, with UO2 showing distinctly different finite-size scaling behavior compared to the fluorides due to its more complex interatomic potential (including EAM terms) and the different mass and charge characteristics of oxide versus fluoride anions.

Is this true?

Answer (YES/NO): NO